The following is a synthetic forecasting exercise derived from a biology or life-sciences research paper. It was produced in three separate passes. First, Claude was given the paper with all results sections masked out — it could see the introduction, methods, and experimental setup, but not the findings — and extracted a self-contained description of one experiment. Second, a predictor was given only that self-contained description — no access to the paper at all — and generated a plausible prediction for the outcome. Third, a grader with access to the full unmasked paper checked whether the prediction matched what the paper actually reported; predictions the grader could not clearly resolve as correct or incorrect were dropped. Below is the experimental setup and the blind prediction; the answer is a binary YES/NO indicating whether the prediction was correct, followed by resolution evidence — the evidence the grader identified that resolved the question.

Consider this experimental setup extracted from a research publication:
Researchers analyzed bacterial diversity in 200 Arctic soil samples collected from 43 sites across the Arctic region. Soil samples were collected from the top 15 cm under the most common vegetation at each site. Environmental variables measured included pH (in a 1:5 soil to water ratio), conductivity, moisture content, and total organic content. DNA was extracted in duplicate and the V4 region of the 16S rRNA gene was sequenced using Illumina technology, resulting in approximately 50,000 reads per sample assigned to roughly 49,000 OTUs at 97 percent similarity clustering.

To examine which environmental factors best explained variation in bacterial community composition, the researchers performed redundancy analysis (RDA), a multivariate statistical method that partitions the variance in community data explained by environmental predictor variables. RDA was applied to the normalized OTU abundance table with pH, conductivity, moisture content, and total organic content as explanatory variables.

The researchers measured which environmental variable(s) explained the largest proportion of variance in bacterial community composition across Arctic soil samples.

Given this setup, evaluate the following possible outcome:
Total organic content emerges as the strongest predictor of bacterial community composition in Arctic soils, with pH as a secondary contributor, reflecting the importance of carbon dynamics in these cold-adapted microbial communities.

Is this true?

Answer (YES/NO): NO